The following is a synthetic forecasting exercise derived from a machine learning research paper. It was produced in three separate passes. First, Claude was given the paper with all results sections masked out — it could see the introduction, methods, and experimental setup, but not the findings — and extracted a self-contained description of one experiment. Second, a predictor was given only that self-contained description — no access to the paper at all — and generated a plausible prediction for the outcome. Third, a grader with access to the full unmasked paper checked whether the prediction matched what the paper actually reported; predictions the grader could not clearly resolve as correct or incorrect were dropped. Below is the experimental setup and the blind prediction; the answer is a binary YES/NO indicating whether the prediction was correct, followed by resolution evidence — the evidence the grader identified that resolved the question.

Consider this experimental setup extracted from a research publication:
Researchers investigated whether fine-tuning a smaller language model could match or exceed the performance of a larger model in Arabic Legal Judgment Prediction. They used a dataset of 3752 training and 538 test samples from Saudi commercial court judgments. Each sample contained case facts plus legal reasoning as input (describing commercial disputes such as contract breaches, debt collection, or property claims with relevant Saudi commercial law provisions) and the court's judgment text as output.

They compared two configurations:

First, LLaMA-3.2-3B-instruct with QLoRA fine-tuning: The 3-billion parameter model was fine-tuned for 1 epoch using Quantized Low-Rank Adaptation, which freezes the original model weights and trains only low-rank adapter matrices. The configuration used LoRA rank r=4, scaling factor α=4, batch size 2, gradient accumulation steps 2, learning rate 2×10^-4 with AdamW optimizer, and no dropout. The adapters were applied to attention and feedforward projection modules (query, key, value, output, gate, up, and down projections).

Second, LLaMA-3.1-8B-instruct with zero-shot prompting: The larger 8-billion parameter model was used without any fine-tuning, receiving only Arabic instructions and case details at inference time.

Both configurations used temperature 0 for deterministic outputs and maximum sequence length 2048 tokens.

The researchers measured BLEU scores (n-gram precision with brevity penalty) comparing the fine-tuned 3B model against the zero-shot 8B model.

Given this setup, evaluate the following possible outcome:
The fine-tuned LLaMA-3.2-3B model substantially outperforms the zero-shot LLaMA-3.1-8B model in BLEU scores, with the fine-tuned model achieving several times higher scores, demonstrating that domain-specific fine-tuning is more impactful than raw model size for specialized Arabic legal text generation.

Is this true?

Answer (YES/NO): YES